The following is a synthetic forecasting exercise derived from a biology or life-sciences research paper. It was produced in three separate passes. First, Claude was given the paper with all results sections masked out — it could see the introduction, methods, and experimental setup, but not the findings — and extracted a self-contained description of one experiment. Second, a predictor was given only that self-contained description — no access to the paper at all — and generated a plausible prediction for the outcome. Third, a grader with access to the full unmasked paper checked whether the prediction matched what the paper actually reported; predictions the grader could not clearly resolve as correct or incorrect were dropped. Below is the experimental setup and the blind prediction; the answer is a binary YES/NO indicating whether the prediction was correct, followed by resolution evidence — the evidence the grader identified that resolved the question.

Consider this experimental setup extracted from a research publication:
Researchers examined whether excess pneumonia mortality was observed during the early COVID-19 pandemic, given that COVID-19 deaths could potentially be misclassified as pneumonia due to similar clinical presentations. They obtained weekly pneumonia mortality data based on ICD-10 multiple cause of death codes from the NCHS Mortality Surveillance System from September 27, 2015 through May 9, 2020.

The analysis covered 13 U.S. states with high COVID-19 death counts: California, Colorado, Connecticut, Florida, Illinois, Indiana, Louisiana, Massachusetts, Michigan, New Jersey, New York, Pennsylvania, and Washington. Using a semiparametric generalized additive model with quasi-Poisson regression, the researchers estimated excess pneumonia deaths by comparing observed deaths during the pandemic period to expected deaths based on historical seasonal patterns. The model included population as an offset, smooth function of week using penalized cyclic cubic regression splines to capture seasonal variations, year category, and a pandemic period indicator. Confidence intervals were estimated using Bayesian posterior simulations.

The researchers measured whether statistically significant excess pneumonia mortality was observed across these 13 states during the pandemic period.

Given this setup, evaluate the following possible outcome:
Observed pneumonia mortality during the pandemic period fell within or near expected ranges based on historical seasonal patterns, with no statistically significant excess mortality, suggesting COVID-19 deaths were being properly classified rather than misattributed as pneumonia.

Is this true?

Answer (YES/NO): NO